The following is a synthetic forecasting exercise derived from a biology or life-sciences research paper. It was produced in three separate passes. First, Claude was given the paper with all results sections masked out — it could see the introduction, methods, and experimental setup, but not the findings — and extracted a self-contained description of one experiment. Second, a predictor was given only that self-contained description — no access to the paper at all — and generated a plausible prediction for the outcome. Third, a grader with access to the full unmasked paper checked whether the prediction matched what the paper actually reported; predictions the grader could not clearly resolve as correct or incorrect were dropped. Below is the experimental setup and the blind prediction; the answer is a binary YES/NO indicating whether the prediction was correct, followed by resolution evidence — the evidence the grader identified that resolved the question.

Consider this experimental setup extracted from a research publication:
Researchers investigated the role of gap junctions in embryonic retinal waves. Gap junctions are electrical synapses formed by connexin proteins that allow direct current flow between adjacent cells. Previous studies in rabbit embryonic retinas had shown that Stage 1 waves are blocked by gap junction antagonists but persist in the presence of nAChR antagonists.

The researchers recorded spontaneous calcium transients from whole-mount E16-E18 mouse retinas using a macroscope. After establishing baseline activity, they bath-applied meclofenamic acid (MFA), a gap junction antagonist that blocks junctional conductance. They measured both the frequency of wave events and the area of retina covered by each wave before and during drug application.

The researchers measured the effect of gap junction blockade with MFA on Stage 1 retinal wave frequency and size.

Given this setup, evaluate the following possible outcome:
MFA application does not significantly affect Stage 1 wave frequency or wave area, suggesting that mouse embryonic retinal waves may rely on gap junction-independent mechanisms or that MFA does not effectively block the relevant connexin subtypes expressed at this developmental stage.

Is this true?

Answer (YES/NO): NO